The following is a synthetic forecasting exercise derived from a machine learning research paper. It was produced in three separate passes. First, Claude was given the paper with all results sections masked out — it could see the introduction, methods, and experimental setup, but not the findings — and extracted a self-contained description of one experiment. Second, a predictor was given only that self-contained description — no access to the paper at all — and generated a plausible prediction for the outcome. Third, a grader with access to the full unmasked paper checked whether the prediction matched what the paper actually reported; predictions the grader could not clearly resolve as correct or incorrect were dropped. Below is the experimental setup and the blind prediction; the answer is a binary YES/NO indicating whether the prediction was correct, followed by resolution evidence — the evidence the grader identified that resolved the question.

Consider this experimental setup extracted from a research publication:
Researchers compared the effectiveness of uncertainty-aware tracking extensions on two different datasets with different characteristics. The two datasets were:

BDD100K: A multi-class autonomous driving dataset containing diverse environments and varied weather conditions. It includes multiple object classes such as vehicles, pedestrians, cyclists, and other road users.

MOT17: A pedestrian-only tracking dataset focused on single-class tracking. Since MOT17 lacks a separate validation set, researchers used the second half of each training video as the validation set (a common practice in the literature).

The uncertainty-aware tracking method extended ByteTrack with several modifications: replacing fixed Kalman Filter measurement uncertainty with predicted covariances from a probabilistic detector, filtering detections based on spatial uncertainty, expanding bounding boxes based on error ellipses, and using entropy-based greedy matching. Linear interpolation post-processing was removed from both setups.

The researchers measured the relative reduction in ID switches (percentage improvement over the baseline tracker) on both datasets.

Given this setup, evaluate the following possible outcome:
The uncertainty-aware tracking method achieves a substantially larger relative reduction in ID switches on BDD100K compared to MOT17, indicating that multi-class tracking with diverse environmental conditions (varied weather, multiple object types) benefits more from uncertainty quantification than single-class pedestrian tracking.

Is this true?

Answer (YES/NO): NO